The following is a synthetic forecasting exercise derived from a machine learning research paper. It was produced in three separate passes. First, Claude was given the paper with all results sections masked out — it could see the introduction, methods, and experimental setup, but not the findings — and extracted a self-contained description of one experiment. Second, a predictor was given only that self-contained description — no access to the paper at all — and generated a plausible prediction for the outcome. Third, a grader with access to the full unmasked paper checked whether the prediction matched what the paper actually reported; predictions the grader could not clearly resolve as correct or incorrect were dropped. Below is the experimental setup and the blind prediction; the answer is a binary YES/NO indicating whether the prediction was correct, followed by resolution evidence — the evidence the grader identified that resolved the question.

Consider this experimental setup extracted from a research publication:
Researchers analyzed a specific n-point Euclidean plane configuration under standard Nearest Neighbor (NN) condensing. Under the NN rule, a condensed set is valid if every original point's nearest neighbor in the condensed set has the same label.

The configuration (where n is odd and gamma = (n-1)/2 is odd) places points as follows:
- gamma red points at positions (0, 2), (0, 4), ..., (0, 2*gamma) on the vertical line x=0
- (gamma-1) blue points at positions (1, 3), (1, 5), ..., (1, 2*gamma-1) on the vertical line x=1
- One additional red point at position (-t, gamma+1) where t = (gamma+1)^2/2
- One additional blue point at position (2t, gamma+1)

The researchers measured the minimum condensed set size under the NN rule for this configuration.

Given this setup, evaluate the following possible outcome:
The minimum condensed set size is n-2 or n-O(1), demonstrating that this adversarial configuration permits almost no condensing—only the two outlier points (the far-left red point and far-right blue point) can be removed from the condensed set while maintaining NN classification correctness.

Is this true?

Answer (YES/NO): YES